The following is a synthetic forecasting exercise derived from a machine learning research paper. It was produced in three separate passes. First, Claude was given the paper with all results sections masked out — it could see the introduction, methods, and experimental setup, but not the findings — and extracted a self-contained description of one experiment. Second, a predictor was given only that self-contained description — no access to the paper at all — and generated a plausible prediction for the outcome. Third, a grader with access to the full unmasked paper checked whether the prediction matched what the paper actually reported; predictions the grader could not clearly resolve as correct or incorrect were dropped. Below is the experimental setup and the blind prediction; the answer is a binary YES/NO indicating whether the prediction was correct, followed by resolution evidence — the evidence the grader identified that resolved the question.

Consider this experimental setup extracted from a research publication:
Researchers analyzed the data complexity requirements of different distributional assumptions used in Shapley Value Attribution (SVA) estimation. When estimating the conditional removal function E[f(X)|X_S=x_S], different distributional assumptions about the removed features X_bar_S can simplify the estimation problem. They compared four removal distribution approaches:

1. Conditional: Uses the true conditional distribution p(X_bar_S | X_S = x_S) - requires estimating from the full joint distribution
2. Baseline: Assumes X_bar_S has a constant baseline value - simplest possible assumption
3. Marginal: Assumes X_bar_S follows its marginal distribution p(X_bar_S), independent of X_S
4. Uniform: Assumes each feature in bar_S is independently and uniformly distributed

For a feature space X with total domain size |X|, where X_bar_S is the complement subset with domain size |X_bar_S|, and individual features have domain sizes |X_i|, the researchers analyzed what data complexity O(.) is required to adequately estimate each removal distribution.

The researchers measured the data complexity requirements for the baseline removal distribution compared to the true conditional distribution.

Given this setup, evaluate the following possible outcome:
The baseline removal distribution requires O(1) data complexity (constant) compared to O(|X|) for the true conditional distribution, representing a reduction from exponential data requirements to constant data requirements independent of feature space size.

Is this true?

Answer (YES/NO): YES